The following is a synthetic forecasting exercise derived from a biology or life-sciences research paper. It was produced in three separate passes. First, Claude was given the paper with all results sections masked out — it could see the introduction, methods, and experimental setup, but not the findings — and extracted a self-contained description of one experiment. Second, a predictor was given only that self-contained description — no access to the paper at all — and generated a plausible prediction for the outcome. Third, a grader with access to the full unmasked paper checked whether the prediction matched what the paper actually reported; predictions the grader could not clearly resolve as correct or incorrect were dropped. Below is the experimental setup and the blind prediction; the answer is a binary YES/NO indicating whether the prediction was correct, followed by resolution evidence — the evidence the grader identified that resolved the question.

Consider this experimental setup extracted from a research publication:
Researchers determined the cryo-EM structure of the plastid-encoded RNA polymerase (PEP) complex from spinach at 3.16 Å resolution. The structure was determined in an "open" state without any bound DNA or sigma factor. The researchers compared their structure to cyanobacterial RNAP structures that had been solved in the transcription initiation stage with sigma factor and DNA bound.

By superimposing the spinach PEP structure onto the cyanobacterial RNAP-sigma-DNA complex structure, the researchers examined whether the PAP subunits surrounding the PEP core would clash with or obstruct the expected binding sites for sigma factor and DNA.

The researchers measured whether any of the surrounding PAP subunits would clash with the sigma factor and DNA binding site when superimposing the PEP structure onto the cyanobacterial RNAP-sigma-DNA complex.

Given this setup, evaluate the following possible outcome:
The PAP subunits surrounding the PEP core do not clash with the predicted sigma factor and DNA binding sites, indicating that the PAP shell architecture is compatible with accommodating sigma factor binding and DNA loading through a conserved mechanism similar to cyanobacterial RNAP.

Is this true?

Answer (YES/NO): YES